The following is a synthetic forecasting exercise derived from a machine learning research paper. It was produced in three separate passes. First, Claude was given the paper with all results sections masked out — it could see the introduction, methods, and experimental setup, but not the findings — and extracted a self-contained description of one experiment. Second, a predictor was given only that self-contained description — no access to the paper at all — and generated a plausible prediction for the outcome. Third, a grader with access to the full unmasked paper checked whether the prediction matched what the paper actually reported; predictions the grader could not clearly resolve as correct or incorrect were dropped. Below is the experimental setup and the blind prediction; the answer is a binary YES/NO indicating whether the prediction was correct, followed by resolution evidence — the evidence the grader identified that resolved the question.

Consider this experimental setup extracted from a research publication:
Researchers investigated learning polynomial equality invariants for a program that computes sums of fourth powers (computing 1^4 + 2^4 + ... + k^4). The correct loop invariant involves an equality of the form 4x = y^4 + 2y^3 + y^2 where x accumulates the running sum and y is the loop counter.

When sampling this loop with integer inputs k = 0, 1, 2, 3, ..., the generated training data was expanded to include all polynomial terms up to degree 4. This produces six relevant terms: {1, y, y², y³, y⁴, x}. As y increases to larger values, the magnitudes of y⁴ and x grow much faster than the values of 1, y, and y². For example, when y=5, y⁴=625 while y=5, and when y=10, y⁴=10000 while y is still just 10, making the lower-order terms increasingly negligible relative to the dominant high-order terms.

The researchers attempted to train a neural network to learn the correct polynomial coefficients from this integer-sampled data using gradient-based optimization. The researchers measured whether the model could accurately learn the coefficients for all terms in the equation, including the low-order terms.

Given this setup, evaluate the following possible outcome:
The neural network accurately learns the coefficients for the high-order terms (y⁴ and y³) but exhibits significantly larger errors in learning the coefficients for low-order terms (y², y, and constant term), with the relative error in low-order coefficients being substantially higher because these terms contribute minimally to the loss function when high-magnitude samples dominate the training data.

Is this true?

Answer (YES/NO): YES